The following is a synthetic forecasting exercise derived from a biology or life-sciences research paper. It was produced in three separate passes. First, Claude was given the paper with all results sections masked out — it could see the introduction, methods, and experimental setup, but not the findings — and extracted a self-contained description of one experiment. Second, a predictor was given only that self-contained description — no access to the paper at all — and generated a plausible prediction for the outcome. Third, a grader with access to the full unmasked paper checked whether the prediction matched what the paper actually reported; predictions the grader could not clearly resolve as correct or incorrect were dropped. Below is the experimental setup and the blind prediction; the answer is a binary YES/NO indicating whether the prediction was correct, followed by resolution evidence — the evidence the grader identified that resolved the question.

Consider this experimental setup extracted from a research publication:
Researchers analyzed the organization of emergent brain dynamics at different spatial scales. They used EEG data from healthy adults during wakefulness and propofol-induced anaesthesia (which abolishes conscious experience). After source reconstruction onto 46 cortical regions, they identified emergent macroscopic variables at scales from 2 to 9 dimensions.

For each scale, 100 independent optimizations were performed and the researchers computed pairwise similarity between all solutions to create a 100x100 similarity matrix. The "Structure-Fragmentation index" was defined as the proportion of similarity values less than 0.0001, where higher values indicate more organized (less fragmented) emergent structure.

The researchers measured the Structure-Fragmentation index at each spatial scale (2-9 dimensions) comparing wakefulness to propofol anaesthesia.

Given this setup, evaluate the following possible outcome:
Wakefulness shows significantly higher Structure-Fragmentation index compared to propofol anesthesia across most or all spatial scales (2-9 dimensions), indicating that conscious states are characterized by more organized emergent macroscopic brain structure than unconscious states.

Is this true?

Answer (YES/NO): YES